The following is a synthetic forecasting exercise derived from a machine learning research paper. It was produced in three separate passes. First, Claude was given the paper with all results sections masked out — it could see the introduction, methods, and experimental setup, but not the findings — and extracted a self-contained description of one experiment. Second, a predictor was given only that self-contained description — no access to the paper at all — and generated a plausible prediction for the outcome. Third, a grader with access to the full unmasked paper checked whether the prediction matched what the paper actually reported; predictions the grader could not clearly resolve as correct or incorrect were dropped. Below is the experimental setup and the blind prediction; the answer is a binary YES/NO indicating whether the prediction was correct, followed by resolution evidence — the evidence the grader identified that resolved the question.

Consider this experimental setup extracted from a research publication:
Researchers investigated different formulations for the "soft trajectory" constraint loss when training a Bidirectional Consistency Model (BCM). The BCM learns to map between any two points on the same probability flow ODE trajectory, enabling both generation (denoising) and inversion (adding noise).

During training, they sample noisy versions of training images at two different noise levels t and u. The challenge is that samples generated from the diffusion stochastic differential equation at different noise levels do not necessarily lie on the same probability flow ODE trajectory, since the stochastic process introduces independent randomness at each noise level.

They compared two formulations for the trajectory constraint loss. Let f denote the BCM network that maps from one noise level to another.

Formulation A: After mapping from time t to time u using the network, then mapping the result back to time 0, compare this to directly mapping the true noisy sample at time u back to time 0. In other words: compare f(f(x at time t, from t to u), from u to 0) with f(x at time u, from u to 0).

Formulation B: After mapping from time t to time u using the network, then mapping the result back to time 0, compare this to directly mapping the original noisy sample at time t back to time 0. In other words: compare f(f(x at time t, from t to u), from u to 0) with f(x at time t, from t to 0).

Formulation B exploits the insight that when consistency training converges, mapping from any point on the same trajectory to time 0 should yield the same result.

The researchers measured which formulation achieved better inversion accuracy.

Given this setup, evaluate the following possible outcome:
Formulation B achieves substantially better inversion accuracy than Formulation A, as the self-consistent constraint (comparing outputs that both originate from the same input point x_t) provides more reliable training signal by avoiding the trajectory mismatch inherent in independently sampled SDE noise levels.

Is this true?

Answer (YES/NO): YES